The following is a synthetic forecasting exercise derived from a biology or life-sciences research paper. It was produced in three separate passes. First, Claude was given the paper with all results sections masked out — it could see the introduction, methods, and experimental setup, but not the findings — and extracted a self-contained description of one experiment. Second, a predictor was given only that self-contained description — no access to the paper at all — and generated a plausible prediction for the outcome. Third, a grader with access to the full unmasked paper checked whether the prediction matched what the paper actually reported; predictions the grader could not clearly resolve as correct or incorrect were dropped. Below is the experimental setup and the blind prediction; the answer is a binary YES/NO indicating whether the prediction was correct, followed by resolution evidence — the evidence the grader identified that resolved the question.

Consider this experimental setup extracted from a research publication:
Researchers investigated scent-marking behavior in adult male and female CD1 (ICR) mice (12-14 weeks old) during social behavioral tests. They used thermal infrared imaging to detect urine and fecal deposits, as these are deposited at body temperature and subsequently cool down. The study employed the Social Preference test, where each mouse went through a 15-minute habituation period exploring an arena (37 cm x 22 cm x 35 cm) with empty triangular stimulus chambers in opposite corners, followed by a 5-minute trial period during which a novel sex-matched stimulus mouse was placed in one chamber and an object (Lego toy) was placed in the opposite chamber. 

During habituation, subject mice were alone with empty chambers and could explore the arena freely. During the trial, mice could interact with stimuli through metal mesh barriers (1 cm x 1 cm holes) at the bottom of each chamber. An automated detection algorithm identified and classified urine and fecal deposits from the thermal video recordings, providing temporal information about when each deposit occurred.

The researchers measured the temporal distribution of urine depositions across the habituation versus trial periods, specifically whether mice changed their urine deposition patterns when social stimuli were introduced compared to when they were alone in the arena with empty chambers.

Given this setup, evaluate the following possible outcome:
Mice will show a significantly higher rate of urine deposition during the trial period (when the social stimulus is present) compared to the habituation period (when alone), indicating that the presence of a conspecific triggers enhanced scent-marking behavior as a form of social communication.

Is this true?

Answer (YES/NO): NO